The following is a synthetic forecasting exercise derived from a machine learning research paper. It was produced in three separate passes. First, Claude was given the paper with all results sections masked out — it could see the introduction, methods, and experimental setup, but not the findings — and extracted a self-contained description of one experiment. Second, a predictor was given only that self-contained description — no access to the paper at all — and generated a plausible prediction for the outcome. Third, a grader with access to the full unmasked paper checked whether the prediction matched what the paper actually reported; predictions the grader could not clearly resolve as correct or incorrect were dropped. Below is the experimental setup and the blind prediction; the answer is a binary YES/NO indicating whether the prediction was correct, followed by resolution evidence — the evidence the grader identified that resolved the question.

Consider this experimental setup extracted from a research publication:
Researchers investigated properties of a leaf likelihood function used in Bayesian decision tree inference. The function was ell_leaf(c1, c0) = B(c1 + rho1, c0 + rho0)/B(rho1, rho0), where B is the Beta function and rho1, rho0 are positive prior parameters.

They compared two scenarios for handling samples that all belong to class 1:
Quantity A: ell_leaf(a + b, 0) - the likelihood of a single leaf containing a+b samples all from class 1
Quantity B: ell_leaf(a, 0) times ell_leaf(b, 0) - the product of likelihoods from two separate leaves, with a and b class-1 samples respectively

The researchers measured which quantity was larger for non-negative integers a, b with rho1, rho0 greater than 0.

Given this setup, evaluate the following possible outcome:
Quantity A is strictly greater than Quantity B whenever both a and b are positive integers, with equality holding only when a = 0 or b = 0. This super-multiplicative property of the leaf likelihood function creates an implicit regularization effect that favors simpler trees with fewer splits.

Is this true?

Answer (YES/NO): NO